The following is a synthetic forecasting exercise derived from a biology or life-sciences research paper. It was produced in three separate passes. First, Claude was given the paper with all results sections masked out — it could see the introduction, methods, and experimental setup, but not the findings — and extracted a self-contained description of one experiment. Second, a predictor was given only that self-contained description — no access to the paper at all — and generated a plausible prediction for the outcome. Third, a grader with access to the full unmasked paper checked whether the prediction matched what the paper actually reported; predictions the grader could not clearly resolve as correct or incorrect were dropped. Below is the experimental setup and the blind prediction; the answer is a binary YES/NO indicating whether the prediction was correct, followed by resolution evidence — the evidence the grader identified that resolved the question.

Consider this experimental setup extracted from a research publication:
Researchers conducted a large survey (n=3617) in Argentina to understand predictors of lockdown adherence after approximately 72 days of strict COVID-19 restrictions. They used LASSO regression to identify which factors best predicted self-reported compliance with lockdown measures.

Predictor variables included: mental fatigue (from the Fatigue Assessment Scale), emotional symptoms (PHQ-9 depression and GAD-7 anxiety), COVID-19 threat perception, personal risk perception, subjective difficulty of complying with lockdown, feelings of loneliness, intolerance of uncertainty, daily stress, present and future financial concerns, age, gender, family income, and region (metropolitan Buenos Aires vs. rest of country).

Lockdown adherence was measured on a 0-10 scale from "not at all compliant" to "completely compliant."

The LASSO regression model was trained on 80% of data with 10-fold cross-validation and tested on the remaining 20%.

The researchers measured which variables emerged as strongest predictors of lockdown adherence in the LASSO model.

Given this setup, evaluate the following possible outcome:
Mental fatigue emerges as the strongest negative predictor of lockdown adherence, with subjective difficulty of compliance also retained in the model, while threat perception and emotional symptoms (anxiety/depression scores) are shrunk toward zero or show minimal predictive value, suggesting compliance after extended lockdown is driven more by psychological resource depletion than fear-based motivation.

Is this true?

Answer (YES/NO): NO